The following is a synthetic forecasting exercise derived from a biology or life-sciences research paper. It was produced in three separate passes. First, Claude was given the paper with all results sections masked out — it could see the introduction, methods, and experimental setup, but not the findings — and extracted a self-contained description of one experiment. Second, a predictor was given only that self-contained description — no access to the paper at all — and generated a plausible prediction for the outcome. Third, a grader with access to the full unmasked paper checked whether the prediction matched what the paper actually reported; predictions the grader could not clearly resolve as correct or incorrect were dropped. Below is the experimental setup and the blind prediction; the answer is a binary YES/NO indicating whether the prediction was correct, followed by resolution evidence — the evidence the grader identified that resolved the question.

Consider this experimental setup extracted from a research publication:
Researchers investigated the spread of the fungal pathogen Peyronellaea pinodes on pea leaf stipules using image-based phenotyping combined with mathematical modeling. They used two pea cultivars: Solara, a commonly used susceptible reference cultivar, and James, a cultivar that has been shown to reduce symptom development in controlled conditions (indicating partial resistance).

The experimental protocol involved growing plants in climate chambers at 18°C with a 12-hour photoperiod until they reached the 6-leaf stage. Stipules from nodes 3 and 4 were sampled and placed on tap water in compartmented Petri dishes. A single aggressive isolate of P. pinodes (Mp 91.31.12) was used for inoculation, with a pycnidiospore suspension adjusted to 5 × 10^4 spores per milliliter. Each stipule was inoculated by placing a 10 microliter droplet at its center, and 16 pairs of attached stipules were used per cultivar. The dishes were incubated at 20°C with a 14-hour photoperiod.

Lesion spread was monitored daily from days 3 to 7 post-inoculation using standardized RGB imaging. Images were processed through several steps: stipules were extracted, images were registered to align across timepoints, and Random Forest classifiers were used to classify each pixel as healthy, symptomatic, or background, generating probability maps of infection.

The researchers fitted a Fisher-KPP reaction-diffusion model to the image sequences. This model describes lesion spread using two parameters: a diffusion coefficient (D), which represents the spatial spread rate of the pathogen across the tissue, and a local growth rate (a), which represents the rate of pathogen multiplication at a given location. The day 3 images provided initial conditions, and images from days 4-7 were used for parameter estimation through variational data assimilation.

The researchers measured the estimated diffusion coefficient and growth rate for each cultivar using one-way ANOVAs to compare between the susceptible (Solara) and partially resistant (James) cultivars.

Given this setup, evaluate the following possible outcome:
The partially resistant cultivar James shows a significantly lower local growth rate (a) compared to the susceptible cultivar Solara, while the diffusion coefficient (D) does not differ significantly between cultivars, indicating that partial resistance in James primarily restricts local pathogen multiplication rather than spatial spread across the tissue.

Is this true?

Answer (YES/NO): NO